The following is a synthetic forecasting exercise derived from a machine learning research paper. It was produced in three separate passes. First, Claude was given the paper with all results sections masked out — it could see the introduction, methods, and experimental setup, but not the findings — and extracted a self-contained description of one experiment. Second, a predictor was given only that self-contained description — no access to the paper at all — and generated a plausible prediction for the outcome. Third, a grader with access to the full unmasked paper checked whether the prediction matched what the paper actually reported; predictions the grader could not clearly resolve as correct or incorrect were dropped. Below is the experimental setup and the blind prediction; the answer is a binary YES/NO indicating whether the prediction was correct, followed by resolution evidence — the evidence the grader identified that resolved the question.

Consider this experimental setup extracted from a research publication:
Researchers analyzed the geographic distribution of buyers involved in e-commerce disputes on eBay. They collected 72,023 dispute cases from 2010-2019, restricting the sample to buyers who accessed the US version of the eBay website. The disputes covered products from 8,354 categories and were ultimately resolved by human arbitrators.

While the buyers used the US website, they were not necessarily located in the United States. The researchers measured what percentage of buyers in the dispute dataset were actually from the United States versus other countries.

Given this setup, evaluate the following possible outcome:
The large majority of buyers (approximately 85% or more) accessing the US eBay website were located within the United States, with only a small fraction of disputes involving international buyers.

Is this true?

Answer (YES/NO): NO